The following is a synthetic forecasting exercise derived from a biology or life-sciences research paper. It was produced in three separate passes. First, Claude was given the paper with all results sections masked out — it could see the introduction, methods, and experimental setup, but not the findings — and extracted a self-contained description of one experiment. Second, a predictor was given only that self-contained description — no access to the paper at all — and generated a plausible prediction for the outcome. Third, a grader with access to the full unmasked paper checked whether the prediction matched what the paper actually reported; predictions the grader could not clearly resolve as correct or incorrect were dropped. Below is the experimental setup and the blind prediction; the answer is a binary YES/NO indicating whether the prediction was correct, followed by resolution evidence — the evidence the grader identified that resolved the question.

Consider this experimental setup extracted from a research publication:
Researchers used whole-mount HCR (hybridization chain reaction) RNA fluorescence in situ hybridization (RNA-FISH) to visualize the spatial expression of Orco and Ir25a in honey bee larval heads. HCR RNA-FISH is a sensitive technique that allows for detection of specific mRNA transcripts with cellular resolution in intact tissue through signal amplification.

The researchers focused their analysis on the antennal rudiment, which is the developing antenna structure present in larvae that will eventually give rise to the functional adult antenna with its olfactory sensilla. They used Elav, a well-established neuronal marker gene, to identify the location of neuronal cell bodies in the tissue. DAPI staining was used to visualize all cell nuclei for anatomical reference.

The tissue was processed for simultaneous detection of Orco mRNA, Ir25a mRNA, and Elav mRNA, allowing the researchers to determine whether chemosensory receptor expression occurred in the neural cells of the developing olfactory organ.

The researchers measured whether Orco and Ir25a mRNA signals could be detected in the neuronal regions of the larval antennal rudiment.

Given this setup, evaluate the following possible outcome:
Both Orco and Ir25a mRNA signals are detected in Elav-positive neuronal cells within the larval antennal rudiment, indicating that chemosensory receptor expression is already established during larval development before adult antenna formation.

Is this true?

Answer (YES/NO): NO